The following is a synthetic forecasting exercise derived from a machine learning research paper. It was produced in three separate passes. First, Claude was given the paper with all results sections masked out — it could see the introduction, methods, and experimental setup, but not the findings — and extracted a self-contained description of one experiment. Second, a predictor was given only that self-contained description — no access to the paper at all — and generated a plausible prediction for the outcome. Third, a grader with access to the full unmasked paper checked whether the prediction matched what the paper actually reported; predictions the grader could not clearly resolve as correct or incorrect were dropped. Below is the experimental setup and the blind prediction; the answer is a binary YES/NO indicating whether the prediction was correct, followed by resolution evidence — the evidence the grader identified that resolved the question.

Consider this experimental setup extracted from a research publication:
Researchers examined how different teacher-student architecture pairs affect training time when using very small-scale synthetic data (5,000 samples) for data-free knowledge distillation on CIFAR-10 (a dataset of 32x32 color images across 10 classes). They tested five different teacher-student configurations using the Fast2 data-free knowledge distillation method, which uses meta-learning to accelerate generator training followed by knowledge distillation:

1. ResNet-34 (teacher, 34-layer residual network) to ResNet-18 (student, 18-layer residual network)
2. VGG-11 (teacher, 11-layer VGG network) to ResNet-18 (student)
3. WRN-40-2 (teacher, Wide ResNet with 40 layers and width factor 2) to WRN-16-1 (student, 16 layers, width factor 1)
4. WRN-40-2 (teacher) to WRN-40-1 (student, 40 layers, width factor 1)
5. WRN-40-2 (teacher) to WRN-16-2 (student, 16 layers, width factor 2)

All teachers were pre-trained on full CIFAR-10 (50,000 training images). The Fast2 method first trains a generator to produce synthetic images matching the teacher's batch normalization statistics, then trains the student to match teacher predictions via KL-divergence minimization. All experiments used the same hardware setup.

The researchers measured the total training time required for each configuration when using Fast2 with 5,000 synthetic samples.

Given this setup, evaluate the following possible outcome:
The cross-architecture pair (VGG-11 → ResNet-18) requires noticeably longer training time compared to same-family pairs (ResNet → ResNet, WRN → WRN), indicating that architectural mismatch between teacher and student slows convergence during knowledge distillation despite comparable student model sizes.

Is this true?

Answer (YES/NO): NO